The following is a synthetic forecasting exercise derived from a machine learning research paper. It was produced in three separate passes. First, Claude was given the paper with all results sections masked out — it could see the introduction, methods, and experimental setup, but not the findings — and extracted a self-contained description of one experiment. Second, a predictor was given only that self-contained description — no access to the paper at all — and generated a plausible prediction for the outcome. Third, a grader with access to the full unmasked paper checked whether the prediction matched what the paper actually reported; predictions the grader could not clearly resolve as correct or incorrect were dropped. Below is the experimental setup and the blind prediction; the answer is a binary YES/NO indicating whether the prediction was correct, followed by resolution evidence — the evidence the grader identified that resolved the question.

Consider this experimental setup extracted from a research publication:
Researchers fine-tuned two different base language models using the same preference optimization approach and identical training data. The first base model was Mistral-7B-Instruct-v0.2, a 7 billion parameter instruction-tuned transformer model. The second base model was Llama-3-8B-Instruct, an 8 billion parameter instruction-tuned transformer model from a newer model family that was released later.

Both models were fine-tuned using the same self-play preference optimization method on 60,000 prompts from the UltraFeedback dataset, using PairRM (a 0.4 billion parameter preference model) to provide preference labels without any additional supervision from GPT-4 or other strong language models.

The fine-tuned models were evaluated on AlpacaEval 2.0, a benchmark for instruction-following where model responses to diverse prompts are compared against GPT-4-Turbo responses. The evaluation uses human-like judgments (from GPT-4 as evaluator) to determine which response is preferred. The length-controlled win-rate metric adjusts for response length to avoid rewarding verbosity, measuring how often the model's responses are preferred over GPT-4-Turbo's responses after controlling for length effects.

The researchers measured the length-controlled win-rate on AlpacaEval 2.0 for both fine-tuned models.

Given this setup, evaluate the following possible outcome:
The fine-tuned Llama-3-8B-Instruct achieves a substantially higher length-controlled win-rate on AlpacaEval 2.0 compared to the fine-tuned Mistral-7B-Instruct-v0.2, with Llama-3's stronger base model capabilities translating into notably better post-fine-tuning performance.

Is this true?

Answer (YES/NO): YES